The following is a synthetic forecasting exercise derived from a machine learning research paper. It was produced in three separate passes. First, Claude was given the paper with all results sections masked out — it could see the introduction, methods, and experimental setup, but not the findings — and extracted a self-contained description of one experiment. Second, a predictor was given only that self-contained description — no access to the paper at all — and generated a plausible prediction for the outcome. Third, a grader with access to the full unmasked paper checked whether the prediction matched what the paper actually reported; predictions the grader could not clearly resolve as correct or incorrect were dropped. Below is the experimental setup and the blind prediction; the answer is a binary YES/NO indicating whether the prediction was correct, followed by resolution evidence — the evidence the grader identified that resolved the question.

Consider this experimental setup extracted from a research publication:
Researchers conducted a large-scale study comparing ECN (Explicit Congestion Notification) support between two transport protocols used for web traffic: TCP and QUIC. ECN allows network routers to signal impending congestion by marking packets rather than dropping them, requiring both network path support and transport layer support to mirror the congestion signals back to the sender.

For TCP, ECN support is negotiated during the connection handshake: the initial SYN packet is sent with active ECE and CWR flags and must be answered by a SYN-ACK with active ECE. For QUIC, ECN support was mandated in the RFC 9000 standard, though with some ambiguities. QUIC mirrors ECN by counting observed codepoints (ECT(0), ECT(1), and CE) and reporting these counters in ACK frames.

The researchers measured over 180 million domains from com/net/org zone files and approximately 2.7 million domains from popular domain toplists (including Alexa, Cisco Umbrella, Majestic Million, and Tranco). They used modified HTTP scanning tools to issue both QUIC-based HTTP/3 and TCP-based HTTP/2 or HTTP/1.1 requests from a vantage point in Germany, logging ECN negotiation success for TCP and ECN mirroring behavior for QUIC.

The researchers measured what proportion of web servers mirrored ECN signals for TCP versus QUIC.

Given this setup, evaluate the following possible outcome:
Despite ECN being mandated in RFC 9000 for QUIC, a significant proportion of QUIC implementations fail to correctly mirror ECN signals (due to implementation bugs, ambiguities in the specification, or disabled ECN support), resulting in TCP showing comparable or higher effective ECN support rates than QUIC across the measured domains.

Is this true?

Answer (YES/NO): YES